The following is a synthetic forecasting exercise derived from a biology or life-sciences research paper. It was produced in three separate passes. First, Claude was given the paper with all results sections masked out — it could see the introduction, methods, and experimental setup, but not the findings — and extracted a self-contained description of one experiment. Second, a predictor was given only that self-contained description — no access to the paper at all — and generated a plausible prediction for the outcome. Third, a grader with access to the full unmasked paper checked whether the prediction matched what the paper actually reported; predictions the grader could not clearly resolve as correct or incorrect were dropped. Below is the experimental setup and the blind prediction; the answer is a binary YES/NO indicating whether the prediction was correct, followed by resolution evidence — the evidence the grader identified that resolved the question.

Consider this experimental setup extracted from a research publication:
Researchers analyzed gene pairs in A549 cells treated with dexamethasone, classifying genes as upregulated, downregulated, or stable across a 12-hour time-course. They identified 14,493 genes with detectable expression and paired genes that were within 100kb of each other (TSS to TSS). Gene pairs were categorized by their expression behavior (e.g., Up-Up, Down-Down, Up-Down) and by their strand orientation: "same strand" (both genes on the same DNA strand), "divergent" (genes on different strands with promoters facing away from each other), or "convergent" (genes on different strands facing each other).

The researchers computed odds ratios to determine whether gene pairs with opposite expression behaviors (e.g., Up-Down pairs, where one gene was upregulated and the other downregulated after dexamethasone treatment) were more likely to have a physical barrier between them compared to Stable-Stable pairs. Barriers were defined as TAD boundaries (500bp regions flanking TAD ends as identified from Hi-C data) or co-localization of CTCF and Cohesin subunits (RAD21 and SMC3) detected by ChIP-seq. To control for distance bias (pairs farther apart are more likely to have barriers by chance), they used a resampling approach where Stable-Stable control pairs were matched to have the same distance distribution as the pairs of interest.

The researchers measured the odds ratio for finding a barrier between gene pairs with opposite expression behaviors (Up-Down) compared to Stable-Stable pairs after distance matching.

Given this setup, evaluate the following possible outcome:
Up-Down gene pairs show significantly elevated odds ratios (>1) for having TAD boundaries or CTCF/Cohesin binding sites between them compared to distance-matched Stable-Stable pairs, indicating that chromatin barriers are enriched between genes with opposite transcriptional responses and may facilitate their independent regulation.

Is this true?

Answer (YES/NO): YES